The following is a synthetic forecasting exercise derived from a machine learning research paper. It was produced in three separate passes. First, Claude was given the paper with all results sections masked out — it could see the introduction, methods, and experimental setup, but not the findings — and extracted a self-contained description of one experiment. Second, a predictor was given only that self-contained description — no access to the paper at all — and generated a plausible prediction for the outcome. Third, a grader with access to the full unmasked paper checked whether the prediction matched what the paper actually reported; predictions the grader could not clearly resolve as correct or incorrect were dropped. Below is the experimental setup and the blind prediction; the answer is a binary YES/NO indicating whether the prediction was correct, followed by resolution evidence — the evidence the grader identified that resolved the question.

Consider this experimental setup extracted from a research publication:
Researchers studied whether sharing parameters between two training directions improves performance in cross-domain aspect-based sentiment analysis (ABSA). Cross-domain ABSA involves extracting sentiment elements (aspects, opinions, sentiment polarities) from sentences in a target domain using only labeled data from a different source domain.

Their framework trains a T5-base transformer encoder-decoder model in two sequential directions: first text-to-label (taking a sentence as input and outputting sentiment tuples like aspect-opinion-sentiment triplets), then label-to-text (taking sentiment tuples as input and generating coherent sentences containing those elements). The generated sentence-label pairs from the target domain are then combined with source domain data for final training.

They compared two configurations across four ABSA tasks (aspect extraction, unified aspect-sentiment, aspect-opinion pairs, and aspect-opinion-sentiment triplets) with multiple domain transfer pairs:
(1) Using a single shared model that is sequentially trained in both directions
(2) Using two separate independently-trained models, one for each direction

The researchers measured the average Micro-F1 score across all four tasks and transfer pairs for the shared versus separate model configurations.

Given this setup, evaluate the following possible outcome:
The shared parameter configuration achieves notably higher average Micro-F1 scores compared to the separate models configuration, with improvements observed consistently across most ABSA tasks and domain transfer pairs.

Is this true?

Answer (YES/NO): NO